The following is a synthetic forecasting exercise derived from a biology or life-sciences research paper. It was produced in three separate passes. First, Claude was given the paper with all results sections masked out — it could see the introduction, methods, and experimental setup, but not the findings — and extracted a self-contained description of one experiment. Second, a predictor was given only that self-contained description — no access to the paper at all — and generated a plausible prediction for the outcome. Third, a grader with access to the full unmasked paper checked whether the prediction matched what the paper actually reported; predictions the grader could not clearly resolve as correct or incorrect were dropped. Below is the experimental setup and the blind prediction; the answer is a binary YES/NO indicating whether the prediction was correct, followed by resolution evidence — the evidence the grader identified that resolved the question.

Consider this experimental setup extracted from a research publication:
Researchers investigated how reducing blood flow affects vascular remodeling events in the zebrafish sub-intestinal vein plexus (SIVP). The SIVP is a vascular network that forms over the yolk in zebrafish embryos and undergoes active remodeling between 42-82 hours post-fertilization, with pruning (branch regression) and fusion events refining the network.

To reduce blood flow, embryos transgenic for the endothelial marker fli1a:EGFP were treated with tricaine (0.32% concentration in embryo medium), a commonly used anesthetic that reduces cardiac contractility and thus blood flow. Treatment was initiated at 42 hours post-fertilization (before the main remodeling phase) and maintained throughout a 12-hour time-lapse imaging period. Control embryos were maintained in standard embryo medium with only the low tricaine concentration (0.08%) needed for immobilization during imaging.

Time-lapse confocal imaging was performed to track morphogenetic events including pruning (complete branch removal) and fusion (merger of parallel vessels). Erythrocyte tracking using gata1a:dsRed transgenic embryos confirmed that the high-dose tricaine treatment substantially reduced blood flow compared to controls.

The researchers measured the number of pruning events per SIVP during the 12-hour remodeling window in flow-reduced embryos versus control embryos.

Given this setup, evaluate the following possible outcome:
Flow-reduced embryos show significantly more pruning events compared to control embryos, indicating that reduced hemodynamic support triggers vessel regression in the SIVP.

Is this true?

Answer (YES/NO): NO